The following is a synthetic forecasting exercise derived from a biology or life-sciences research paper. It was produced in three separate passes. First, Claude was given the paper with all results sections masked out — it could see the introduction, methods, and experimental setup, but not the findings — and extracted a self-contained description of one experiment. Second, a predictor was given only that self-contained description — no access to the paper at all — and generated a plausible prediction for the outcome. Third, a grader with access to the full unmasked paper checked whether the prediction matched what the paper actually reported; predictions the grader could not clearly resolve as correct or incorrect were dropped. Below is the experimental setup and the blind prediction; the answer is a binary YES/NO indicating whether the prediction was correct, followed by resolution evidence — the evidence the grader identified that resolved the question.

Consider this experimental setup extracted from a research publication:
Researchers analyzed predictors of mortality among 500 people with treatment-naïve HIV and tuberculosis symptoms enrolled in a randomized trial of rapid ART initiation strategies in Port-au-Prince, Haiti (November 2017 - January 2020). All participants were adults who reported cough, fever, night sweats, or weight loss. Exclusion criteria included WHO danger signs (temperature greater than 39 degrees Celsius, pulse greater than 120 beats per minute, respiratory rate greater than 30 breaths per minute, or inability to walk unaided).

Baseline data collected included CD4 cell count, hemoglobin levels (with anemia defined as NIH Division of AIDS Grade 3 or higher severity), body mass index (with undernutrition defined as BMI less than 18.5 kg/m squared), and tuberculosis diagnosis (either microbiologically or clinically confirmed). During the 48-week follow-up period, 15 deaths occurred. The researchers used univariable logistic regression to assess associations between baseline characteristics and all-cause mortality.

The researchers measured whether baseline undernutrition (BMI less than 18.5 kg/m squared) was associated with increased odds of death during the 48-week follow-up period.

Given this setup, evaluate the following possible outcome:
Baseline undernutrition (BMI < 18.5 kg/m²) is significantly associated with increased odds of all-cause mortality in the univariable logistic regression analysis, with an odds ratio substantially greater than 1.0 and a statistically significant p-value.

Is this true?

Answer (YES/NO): NO